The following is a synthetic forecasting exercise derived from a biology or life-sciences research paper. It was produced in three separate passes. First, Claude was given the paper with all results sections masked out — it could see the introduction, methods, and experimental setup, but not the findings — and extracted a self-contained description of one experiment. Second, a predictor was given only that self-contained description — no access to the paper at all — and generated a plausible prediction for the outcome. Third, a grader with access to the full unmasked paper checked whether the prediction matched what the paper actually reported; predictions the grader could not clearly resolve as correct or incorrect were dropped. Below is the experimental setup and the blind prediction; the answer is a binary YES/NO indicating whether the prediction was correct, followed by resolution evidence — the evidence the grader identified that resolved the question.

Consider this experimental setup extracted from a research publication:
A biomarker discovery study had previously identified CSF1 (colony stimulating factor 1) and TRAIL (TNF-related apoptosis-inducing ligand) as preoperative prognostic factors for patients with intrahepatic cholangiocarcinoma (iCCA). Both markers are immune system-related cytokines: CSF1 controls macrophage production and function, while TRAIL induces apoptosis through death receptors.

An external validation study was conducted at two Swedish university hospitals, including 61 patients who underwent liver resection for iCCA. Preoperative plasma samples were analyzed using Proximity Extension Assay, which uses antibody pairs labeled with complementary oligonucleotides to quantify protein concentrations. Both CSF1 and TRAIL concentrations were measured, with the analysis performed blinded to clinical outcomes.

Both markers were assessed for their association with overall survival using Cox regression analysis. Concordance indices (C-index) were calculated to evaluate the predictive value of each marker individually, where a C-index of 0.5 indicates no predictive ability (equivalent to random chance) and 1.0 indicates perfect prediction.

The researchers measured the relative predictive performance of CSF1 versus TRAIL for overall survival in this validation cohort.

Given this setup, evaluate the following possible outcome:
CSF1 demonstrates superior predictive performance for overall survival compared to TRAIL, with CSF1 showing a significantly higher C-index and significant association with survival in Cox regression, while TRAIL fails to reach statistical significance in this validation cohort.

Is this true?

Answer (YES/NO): YES